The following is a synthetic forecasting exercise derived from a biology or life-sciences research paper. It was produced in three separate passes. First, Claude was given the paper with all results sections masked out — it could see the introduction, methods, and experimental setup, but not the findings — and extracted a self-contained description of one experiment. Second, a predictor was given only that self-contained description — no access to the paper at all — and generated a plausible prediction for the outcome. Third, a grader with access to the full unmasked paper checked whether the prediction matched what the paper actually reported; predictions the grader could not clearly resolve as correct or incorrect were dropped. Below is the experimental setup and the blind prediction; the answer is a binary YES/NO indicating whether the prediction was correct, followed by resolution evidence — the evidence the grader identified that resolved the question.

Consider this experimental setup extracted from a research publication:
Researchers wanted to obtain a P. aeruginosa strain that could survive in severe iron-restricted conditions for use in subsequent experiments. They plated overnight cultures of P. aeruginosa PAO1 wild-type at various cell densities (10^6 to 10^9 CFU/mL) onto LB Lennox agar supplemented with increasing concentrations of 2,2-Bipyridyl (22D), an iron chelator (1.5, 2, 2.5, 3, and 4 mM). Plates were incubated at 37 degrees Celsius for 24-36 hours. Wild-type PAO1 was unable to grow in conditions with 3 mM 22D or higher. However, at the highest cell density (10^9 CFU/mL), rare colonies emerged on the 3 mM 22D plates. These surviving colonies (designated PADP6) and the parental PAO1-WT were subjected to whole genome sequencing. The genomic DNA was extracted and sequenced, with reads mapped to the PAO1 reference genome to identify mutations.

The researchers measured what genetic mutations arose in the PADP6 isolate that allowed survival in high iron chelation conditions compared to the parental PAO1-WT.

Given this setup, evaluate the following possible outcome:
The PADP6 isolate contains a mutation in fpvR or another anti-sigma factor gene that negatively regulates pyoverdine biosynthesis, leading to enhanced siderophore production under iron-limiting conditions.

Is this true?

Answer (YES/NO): NO